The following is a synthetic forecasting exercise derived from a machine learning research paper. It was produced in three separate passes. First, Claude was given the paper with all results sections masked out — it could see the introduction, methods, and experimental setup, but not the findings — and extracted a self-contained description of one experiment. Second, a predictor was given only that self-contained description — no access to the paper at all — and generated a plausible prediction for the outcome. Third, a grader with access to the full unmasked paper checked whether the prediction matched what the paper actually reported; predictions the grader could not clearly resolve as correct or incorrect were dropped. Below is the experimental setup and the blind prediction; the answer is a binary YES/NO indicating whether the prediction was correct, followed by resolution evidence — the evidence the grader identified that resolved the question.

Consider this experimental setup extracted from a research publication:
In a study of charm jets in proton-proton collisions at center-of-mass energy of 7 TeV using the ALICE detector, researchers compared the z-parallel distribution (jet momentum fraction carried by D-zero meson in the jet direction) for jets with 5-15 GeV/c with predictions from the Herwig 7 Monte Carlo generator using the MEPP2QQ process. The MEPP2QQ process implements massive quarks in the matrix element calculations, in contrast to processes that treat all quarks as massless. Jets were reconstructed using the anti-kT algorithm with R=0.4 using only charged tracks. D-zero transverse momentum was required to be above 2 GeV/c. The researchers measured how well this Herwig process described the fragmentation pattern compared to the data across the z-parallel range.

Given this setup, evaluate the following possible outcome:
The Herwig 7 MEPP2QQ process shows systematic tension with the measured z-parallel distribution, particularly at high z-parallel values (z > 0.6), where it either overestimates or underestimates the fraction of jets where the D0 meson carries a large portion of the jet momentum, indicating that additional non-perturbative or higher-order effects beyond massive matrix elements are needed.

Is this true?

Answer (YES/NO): NO